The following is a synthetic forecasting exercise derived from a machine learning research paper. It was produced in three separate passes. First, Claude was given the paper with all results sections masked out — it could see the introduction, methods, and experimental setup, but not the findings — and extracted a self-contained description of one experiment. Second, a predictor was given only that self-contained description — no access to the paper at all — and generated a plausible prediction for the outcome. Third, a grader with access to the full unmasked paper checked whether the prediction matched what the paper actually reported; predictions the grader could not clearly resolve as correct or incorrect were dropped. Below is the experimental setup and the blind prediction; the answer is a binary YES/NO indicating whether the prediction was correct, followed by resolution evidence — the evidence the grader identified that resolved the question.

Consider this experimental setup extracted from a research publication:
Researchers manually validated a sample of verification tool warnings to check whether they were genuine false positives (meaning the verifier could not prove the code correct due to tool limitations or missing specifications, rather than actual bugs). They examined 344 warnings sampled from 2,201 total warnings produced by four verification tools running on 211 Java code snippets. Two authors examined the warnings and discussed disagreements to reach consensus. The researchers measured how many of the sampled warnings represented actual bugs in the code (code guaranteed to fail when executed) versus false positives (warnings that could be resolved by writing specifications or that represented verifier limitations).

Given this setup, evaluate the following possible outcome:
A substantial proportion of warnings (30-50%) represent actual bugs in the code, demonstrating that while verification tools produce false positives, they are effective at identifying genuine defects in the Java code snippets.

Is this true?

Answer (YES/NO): NO